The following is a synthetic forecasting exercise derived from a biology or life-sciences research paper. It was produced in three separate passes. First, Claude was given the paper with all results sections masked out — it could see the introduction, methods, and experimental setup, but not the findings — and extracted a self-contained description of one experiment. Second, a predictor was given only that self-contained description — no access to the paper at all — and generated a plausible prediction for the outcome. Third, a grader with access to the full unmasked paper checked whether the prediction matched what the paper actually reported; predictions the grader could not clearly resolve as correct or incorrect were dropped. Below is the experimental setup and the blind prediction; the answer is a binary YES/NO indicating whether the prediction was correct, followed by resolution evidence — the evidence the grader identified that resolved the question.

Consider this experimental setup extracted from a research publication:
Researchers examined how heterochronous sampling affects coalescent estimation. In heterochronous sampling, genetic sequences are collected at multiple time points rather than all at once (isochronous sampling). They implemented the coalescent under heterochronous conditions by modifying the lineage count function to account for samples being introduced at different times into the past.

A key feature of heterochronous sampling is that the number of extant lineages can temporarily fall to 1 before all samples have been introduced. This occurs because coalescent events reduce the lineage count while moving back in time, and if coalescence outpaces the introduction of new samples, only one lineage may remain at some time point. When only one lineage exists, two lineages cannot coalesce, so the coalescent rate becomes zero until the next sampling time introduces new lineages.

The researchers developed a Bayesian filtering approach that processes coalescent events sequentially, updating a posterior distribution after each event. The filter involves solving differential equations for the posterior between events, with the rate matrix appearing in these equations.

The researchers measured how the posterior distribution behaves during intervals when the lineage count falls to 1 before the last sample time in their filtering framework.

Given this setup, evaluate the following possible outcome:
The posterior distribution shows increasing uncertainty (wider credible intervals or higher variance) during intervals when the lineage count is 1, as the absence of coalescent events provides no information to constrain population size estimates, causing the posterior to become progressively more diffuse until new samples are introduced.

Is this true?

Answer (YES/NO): NO